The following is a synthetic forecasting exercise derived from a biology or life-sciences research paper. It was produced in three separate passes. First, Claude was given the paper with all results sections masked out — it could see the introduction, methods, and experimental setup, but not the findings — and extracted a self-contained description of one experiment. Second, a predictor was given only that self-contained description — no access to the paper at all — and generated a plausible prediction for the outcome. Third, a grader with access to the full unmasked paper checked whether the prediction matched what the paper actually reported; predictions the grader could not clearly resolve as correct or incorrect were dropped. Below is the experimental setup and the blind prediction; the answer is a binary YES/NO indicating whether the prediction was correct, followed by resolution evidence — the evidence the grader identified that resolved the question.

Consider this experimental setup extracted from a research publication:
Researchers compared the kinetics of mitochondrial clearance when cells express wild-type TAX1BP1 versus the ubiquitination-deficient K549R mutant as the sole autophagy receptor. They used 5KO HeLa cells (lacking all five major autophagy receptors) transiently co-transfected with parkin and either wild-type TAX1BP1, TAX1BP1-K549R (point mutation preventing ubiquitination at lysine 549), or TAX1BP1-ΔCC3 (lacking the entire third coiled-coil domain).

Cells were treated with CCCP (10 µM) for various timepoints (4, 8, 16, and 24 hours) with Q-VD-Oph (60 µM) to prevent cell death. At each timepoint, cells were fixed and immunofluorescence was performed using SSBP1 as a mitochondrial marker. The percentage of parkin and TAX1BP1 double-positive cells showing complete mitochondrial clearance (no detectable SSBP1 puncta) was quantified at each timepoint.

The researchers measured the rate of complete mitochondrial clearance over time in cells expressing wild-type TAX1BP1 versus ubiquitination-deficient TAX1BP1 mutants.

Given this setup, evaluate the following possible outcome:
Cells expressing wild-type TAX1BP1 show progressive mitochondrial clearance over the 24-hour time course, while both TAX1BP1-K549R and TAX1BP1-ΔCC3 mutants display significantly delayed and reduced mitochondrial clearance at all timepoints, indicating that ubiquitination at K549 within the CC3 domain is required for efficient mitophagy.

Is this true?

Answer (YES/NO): NO